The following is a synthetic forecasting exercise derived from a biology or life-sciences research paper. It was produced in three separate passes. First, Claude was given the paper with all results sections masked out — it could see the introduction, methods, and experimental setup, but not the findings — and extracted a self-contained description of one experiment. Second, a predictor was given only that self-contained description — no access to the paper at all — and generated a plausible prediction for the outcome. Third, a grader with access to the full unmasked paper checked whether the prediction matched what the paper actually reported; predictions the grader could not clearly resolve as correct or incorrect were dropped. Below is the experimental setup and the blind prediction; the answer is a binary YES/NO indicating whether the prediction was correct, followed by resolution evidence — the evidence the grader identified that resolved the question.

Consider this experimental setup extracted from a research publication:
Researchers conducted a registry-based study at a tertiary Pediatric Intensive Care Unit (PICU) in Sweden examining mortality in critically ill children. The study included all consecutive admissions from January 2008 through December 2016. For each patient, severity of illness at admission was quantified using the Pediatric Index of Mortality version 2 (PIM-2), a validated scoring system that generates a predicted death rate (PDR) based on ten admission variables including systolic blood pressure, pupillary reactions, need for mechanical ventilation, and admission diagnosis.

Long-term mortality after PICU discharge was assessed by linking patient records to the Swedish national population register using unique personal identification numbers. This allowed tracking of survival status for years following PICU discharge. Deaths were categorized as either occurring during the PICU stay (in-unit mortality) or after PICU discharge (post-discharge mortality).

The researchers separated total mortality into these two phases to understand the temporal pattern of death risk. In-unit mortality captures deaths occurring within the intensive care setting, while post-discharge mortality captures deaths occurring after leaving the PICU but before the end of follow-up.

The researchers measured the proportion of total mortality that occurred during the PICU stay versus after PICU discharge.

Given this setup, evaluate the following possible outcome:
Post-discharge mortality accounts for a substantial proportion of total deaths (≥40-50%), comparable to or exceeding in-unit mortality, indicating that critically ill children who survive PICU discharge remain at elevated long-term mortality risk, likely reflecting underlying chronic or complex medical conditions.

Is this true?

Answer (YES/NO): YES